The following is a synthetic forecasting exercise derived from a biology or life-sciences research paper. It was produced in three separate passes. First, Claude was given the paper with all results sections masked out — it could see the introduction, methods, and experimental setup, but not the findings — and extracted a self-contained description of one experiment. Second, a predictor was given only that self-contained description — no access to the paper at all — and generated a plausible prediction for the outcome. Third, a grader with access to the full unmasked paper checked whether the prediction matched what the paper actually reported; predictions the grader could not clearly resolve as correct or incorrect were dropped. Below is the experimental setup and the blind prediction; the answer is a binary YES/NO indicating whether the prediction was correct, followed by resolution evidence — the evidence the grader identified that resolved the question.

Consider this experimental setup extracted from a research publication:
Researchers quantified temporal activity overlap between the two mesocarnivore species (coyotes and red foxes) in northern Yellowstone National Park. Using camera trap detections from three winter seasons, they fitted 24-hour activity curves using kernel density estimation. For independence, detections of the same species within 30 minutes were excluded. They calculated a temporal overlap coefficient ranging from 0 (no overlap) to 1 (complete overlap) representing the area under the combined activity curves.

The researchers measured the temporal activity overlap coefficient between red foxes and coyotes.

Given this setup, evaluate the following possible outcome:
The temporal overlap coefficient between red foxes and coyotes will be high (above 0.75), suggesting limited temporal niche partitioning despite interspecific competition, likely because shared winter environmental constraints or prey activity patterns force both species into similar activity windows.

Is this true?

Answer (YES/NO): NO